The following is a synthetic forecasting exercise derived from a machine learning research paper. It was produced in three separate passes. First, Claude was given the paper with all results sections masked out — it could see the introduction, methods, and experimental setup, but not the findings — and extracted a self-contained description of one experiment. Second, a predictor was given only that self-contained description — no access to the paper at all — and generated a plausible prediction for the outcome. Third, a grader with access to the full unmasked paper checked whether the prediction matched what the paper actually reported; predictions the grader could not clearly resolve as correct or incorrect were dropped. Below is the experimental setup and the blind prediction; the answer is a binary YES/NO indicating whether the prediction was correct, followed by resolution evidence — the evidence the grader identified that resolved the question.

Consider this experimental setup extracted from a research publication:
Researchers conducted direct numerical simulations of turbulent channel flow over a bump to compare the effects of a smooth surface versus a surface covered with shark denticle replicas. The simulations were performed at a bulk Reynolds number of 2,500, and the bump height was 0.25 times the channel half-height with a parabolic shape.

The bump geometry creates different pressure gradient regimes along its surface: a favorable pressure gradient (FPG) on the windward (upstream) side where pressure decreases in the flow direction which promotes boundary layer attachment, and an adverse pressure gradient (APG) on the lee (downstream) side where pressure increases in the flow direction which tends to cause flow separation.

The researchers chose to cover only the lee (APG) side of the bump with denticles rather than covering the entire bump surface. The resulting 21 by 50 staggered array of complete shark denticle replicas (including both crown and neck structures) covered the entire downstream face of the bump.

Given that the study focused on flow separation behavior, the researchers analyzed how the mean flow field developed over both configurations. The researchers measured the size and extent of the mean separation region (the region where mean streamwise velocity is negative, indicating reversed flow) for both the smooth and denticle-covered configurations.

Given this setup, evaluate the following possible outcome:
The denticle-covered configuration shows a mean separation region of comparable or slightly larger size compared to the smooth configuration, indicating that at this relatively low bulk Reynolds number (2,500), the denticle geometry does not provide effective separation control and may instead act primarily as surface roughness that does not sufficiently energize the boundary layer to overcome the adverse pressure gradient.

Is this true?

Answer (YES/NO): NO